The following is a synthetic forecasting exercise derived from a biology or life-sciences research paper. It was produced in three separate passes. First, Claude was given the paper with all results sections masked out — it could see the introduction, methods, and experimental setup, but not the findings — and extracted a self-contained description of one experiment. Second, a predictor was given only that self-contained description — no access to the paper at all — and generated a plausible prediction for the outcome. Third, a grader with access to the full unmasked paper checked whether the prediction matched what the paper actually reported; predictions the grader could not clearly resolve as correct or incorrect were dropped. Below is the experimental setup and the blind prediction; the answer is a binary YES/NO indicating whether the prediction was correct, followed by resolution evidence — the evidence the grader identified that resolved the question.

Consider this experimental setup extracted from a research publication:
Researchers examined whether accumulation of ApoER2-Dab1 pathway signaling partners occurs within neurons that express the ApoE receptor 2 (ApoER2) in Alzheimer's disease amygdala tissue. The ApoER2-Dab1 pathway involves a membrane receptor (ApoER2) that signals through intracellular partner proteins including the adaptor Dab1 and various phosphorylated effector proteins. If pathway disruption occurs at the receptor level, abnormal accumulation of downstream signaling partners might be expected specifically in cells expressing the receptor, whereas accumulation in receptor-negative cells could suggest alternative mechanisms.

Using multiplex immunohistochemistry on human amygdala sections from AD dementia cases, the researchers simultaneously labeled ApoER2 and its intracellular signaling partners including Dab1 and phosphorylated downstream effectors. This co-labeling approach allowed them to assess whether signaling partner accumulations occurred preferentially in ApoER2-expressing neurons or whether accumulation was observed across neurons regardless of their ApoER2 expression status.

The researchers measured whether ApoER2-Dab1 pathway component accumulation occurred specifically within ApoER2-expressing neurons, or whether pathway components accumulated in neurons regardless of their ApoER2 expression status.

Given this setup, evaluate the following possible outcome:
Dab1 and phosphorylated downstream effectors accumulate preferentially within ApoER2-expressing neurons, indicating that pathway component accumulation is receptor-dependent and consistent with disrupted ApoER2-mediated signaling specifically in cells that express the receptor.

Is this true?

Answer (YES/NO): YES